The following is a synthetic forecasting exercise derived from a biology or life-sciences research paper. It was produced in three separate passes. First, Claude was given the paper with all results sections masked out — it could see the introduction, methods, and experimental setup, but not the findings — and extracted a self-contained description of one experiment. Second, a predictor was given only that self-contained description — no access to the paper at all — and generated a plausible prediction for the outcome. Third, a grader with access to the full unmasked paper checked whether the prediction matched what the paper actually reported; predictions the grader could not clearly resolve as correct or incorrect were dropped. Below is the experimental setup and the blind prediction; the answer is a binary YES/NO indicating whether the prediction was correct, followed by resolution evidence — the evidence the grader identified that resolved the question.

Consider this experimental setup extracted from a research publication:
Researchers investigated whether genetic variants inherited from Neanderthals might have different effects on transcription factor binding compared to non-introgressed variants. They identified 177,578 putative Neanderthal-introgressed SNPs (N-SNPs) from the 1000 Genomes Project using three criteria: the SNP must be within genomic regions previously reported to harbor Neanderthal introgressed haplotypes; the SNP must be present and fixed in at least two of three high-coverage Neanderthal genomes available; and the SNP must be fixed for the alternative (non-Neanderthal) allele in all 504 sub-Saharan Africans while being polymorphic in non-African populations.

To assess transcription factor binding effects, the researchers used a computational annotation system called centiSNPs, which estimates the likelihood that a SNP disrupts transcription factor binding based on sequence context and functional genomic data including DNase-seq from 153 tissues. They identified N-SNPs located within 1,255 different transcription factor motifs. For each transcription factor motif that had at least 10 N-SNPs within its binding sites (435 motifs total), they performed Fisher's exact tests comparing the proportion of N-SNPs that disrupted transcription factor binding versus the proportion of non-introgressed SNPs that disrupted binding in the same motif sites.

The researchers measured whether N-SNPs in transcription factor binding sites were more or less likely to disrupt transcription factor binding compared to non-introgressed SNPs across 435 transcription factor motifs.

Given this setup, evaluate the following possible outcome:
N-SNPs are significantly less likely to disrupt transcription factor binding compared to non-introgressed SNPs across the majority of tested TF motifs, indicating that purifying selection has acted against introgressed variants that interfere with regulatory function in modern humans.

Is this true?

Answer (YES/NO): NO